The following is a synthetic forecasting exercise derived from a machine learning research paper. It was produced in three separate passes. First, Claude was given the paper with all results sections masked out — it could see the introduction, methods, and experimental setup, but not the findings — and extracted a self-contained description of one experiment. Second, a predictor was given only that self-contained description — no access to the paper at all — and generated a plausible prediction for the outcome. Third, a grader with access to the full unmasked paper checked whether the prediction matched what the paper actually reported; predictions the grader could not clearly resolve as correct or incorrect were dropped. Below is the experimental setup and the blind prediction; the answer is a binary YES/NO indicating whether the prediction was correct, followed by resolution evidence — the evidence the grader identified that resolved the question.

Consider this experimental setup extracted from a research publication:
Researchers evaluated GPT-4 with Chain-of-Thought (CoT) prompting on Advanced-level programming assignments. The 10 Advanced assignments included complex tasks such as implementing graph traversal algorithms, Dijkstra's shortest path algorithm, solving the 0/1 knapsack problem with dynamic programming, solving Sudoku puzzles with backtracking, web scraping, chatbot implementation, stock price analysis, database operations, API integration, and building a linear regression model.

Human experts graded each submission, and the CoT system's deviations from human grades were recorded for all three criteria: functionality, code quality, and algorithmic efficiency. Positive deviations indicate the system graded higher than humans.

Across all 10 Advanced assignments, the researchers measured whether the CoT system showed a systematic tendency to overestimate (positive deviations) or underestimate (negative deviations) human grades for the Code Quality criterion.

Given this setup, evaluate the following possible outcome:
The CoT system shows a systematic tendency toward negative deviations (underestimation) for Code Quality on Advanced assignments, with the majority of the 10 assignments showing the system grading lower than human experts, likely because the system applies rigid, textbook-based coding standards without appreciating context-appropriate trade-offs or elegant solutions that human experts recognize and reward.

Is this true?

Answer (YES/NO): NO